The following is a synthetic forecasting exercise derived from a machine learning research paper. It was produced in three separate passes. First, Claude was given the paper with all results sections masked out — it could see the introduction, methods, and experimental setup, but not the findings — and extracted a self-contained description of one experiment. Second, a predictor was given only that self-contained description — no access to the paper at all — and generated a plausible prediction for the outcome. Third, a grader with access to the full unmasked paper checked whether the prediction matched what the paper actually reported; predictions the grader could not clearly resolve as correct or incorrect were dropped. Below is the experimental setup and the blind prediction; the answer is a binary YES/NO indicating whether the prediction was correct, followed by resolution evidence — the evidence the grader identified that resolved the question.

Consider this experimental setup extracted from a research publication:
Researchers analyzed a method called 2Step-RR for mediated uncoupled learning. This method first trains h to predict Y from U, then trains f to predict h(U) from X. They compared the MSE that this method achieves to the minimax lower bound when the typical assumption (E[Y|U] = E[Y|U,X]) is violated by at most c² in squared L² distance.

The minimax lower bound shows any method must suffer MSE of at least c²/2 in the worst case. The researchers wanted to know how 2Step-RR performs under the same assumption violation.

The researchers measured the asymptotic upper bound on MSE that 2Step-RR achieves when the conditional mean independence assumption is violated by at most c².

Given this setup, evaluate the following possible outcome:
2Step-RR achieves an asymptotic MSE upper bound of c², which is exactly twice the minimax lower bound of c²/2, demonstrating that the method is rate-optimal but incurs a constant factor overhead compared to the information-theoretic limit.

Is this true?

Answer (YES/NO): YES